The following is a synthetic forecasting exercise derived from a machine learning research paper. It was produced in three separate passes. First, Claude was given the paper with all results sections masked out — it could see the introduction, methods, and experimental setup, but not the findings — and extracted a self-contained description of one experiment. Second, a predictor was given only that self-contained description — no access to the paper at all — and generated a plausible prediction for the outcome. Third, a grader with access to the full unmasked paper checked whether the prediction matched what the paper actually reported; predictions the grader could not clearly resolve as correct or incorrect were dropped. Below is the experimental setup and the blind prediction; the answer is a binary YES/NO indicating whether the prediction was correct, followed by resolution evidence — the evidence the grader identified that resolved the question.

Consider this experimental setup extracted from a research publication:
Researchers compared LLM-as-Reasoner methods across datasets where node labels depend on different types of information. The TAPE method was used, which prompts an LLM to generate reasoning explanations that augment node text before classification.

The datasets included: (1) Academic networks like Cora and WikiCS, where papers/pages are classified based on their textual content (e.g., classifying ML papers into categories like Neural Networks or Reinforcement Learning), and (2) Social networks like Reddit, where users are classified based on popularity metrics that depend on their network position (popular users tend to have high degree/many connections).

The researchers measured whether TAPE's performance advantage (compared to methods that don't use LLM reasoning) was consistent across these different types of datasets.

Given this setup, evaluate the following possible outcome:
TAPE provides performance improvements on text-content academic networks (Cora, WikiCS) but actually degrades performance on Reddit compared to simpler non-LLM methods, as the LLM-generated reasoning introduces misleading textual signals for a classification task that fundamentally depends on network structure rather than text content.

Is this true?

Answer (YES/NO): NO